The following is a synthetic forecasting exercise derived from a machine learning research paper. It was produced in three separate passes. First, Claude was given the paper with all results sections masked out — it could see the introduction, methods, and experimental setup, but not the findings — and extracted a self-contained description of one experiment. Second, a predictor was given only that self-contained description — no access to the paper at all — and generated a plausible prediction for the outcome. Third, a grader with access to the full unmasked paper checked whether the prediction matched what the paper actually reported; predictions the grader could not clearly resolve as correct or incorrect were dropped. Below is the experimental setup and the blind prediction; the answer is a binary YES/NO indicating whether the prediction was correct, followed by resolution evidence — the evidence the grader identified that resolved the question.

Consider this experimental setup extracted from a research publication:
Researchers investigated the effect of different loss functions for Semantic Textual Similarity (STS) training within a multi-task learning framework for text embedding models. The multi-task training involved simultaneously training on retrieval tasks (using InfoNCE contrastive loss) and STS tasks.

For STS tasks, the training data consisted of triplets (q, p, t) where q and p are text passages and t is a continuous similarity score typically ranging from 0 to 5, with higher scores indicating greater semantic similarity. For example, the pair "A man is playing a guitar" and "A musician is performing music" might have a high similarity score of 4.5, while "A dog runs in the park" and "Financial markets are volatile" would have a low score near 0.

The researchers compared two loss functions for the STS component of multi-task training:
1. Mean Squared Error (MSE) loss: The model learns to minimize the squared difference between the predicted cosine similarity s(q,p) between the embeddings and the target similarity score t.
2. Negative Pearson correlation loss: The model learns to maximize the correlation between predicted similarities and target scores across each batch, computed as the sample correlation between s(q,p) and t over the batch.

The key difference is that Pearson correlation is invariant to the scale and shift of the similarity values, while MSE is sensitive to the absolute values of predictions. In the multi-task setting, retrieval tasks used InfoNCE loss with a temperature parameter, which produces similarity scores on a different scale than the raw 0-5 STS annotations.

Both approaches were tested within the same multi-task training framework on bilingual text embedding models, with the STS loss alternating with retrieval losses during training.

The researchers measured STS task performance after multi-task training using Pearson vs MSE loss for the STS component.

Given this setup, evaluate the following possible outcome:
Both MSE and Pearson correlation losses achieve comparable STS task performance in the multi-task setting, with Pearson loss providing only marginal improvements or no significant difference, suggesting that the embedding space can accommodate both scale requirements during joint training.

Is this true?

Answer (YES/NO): NO